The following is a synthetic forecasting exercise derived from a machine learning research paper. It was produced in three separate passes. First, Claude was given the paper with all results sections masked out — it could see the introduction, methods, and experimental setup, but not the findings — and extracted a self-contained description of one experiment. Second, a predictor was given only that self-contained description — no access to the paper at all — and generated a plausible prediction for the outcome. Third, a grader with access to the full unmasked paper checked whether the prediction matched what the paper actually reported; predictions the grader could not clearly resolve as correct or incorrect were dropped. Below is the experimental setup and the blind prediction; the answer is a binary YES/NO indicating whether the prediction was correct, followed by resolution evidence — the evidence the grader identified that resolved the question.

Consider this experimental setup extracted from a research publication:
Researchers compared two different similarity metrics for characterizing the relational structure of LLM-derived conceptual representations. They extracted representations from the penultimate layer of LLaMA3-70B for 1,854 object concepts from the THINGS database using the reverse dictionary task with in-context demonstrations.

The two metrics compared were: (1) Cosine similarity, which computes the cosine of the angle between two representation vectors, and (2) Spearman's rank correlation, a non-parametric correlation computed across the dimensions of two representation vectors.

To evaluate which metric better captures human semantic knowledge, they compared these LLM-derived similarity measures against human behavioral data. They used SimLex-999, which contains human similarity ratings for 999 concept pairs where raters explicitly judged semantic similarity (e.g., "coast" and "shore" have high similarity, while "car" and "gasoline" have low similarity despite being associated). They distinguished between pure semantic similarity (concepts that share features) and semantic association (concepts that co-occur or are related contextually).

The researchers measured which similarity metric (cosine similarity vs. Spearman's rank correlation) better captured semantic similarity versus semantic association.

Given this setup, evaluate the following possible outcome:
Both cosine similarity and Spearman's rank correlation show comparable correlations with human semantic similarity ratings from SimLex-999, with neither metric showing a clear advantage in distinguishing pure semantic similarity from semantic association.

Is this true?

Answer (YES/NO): NO